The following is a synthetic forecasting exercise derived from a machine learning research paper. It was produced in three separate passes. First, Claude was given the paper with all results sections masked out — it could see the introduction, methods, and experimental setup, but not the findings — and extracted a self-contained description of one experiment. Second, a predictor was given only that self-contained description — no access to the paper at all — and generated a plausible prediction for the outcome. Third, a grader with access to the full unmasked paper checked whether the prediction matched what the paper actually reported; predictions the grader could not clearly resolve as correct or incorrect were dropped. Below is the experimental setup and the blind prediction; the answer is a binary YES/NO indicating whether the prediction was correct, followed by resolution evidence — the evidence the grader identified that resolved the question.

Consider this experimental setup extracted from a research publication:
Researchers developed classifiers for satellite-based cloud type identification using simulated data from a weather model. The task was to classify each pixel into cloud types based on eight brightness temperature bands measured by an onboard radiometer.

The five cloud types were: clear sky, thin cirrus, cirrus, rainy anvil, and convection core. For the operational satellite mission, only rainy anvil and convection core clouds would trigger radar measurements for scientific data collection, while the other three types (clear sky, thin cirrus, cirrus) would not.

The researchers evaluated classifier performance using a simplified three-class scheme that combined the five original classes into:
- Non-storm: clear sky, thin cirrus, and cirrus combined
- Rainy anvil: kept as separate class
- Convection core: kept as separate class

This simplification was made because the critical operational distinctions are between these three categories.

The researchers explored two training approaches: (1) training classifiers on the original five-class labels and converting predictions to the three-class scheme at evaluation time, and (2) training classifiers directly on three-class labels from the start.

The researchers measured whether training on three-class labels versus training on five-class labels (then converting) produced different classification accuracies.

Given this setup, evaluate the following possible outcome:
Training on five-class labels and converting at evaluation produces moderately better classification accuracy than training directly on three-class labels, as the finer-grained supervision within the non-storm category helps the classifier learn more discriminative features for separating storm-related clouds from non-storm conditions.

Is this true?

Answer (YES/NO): NO